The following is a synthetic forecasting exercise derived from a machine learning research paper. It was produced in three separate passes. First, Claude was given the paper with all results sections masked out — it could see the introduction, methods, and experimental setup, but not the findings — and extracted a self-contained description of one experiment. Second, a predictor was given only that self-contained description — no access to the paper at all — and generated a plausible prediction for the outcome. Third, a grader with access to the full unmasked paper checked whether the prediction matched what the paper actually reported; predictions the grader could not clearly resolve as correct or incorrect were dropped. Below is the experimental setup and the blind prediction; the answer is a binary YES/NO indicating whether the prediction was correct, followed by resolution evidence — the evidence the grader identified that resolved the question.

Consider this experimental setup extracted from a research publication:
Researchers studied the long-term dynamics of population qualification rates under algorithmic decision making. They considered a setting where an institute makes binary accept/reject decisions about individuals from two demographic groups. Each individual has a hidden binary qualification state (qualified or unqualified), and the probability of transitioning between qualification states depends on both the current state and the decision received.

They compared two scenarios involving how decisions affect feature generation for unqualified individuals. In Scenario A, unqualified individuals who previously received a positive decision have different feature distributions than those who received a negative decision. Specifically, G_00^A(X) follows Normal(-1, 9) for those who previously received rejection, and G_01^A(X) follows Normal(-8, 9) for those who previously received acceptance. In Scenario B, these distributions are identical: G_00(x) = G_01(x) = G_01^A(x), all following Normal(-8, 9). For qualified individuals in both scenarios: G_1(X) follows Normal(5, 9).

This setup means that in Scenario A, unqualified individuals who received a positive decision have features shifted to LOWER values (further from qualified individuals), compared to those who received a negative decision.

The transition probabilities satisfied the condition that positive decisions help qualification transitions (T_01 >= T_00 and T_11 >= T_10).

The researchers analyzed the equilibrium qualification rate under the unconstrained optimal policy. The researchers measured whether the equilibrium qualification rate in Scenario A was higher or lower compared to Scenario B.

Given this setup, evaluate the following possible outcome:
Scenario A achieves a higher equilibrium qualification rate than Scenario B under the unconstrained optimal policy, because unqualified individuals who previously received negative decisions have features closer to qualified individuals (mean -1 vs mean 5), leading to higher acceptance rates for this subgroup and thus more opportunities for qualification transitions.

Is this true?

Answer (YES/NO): YES